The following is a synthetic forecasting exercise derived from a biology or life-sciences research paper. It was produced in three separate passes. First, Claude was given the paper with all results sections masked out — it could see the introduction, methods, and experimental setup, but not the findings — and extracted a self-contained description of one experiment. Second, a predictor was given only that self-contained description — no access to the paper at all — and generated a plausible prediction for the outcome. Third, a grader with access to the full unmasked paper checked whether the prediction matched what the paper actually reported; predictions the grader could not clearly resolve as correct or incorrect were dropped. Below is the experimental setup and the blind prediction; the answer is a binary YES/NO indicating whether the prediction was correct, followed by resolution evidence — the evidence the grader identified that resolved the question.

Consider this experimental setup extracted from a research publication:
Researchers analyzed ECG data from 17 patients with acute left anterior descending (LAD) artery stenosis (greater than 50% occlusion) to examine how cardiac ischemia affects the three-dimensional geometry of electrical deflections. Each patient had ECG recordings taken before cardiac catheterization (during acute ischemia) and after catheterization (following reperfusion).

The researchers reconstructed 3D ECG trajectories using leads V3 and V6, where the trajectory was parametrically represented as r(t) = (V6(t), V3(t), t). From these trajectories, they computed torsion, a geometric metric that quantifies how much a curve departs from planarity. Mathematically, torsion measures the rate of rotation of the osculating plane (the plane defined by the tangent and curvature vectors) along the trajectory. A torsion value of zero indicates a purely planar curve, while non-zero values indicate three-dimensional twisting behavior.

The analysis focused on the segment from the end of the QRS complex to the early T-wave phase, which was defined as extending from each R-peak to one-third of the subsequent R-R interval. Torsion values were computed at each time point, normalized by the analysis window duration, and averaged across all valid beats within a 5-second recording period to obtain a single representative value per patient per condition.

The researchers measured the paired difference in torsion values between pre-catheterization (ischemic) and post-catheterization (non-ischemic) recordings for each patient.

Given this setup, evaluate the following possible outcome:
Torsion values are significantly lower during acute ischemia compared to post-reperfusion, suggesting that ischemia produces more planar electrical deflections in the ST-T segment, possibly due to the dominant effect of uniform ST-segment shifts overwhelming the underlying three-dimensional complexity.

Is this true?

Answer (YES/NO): NO